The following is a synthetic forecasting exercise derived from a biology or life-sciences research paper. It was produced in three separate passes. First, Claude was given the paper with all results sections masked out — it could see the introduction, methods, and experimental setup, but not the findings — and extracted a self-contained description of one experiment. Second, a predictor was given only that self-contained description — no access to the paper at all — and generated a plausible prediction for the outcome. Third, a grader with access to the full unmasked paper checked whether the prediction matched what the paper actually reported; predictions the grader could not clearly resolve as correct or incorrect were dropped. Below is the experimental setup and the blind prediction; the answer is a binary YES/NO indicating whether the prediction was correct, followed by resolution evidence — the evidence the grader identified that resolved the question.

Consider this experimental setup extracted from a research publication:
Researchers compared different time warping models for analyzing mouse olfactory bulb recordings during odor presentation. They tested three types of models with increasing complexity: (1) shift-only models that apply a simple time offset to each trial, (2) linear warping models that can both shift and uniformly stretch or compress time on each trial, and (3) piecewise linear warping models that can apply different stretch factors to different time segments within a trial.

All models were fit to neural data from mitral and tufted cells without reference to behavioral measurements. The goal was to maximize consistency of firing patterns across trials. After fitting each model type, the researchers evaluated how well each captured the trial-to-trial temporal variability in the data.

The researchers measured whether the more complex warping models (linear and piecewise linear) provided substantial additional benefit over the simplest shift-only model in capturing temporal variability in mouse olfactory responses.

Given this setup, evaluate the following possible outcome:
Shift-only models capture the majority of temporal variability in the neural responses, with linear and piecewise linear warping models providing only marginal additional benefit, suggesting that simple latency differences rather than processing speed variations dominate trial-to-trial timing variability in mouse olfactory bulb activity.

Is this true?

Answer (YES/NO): YES